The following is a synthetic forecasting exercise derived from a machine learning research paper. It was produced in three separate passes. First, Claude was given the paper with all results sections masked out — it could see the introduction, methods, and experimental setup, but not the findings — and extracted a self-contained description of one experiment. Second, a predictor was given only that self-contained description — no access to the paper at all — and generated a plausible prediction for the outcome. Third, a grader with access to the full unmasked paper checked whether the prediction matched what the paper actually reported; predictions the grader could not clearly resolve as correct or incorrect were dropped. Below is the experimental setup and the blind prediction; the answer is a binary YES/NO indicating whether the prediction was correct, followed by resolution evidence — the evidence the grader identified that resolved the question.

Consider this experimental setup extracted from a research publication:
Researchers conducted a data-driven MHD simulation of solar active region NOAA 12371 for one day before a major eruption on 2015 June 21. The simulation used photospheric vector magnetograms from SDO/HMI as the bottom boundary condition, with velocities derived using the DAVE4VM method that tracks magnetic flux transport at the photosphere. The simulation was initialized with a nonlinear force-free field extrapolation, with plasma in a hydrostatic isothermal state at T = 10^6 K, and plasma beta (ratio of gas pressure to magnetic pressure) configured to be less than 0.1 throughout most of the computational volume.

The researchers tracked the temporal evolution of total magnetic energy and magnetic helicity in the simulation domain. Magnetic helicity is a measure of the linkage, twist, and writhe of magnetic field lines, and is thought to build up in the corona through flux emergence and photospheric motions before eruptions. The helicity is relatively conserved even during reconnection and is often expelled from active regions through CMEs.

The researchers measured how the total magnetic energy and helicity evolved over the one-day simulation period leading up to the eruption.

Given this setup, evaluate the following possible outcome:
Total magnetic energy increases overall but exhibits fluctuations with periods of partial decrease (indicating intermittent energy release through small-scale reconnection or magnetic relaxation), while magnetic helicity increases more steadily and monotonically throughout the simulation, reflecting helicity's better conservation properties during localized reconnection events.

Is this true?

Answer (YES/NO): NO